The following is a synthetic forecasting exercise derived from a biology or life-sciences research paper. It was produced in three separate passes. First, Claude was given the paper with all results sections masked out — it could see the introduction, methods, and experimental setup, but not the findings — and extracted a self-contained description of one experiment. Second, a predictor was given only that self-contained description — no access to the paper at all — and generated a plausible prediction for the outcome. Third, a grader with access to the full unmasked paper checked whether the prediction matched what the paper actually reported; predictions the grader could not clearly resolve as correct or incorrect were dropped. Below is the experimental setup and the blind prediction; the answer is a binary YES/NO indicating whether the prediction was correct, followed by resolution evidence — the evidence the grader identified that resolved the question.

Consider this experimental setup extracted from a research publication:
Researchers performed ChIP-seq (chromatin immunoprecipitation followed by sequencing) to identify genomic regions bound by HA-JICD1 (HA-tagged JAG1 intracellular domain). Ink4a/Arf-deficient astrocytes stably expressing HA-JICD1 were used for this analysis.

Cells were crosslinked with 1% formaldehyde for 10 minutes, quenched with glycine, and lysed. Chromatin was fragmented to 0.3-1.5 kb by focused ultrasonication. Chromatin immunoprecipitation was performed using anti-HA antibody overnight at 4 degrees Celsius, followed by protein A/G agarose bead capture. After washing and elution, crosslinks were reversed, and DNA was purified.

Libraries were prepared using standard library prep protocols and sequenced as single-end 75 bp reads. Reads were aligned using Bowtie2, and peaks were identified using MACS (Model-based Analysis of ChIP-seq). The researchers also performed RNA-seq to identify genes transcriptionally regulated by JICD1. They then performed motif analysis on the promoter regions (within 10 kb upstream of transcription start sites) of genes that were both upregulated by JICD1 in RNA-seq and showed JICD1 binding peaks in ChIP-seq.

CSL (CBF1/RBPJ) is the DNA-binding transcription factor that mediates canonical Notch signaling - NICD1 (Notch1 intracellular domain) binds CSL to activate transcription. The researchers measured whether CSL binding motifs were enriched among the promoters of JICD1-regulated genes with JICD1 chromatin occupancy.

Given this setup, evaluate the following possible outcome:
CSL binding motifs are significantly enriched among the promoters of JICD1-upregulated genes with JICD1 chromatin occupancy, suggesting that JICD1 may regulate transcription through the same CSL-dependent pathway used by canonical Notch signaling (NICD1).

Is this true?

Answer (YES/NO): NO